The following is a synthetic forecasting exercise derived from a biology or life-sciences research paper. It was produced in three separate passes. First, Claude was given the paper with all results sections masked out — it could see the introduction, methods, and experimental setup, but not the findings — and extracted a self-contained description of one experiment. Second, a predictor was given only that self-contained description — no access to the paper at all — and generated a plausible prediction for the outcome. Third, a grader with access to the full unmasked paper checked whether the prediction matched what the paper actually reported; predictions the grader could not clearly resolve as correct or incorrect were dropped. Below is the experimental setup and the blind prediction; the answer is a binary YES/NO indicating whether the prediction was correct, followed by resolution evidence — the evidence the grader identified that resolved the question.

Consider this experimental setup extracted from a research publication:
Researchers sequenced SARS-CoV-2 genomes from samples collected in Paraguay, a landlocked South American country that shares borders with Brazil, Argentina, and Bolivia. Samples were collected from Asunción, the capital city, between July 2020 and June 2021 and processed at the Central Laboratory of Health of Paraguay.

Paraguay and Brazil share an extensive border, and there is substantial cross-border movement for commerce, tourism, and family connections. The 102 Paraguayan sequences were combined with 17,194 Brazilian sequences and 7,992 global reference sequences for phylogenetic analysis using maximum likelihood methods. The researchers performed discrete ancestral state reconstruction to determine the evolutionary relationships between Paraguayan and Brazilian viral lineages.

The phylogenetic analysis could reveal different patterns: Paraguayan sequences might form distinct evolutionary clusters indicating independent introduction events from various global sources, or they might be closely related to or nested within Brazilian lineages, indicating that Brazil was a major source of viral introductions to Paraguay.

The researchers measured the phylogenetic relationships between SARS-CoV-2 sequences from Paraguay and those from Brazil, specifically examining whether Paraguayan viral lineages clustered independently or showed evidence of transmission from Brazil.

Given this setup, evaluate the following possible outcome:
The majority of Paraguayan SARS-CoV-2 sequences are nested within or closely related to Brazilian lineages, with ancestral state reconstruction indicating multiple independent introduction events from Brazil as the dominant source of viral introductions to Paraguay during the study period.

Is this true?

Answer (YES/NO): YES